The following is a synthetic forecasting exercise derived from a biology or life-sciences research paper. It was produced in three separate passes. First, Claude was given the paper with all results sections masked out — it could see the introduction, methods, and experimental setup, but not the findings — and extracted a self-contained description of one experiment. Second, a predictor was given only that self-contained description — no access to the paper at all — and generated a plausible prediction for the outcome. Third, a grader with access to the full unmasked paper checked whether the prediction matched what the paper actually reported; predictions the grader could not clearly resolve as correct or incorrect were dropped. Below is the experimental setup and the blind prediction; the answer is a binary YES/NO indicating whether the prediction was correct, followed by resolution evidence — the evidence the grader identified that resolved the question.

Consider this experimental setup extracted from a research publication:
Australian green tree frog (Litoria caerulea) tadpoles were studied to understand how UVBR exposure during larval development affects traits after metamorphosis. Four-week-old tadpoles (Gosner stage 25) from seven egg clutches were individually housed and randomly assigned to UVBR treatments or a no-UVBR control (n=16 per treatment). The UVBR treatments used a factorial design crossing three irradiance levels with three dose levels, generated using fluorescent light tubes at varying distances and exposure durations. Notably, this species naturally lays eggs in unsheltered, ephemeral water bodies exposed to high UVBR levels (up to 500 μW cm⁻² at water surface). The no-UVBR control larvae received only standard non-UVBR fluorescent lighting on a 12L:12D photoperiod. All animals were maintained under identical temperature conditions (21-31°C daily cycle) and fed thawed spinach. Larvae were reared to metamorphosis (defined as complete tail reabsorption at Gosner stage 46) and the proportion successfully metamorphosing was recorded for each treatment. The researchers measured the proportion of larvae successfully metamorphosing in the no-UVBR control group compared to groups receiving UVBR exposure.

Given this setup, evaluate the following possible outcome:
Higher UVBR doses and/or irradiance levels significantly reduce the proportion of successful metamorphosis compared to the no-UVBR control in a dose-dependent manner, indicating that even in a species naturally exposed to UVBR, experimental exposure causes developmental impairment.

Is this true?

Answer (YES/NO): NO